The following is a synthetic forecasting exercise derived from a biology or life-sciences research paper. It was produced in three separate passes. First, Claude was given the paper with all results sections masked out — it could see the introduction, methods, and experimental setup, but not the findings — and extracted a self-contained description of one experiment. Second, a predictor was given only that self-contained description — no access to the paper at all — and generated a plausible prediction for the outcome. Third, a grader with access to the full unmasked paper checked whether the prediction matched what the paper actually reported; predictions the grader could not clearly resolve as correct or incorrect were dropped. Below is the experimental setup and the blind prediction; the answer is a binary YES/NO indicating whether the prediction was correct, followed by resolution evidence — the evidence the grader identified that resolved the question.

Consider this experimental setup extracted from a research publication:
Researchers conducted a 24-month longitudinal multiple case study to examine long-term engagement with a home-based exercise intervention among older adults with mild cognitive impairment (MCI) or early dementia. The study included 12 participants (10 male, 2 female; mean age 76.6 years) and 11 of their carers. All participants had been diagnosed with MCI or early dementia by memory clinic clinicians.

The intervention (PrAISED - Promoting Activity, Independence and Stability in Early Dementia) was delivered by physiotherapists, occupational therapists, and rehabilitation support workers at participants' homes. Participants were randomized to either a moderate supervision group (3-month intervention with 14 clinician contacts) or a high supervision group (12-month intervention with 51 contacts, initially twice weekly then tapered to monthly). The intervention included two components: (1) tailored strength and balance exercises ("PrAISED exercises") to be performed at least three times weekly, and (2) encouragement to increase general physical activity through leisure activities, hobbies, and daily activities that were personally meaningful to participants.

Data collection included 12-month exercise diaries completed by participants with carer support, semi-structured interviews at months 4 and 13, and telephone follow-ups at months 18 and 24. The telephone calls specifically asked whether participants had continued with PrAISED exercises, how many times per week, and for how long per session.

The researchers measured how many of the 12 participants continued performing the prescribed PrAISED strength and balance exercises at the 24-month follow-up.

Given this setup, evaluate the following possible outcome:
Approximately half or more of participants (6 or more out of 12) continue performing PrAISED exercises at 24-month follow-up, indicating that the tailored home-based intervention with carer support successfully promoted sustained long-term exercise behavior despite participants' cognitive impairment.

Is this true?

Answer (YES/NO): NO